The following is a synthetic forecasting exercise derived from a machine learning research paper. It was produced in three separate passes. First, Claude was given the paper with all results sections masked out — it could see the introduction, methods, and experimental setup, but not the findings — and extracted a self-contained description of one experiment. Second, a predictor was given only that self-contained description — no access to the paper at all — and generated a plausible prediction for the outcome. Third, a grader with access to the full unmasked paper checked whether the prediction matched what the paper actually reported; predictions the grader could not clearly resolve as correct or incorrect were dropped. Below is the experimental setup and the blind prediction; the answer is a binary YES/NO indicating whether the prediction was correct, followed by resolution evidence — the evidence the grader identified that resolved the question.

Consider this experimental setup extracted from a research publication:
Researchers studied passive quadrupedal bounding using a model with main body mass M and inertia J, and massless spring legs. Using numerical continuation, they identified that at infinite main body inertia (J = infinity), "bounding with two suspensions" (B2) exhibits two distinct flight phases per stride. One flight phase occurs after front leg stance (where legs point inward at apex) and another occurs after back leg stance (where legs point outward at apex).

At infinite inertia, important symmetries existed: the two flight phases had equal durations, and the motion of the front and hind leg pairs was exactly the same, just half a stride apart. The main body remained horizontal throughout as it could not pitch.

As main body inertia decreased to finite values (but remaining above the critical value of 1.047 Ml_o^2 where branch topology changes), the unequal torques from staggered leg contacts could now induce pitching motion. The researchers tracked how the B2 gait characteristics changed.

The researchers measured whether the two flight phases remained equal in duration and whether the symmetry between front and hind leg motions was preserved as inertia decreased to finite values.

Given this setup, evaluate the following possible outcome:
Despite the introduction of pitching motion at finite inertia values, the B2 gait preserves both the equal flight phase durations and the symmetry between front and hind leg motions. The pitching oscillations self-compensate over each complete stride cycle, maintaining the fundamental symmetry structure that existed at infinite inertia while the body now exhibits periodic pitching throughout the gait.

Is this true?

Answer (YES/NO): NO